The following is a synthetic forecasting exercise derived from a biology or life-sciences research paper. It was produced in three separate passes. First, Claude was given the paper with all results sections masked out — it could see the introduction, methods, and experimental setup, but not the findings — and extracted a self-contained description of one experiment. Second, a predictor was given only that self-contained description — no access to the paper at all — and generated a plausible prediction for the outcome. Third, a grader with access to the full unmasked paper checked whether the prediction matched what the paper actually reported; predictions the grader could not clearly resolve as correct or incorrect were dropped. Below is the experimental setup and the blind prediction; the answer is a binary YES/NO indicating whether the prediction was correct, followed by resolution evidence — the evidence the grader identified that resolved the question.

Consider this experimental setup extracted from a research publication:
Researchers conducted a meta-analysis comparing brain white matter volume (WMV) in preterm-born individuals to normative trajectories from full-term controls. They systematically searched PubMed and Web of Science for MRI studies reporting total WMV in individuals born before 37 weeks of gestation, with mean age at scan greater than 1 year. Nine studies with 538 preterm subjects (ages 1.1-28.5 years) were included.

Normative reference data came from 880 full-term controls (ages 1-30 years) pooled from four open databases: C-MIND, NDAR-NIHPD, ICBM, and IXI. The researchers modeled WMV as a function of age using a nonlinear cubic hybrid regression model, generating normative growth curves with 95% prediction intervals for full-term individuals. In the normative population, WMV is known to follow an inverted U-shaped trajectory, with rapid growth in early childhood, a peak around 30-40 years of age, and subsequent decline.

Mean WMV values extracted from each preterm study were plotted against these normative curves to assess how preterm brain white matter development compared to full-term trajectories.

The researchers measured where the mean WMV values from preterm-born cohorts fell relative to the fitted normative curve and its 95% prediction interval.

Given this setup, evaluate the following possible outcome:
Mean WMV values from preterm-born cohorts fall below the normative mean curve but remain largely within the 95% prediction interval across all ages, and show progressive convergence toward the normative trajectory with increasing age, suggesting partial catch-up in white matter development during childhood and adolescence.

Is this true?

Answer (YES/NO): NO